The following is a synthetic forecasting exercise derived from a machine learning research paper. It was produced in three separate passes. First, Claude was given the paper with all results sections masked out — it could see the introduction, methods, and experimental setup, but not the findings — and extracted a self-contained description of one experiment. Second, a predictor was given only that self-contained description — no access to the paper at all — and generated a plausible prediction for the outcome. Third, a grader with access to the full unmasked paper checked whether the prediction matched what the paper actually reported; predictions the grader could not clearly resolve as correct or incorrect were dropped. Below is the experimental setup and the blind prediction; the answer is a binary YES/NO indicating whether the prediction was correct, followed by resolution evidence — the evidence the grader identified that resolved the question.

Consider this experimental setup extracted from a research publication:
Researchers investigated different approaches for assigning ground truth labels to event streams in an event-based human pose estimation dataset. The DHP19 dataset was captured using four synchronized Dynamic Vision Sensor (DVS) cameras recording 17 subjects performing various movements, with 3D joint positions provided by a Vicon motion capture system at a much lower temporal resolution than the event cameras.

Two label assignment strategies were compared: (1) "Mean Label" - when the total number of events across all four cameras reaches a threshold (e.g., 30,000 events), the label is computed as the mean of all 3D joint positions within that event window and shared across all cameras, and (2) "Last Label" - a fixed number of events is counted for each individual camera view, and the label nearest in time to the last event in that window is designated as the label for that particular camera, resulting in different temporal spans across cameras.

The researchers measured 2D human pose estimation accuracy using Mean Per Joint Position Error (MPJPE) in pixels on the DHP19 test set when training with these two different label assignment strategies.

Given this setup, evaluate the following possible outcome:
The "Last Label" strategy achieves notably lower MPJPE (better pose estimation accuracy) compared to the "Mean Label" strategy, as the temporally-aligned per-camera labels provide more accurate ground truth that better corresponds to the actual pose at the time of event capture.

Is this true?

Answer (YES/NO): NO